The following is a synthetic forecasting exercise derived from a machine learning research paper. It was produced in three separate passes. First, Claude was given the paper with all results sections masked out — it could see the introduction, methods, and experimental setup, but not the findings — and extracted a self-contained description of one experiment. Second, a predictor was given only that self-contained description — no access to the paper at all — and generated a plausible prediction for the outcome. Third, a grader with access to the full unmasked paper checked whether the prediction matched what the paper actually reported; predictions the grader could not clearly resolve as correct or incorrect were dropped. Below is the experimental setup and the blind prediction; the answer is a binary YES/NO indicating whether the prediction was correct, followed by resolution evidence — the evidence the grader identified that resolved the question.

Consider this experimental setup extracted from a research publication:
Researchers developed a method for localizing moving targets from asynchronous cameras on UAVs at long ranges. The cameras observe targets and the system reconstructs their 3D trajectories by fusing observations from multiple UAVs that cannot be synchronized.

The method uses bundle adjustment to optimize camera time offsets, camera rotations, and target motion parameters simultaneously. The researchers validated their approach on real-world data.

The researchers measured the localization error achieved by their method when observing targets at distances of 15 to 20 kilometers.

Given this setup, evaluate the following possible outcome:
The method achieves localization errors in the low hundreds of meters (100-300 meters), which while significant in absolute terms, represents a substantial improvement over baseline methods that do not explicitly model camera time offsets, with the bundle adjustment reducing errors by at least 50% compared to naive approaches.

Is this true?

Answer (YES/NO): YES